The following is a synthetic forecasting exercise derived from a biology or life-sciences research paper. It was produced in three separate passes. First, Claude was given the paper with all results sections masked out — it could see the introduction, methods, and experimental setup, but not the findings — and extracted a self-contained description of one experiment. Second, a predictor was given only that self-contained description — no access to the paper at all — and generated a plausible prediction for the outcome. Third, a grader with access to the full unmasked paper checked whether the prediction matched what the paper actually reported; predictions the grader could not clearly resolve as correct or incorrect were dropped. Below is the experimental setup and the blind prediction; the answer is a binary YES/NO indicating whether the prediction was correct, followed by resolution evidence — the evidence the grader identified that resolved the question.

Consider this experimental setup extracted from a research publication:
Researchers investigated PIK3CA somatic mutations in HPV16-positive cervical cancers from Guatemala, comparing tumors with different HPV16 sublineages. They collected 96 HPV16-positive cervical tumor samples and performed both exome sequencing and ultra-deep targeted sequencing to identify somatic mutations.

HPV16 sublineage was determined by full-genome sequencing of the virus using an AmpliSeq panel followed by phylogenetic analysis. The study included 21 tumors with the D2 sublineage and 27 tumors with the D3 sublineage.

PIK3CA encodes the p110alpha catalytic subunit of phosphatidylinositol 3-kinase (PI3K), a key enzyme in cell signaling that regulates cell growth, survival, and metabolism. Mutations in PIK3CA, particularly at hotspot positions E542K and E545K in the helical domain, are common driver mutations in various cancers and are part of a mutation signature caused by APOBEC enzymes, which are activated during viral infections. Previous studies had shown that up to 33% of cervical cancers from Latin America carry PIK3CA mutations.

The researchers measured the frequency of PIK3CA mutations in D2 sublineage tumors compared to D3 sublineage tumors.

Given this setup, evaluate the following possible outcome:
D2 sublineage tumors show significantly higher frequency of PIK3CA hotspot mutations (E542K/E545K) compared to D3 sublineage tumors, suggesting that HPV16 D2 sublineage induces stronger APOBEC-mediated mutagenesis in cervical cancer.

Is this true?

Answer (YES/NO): NO